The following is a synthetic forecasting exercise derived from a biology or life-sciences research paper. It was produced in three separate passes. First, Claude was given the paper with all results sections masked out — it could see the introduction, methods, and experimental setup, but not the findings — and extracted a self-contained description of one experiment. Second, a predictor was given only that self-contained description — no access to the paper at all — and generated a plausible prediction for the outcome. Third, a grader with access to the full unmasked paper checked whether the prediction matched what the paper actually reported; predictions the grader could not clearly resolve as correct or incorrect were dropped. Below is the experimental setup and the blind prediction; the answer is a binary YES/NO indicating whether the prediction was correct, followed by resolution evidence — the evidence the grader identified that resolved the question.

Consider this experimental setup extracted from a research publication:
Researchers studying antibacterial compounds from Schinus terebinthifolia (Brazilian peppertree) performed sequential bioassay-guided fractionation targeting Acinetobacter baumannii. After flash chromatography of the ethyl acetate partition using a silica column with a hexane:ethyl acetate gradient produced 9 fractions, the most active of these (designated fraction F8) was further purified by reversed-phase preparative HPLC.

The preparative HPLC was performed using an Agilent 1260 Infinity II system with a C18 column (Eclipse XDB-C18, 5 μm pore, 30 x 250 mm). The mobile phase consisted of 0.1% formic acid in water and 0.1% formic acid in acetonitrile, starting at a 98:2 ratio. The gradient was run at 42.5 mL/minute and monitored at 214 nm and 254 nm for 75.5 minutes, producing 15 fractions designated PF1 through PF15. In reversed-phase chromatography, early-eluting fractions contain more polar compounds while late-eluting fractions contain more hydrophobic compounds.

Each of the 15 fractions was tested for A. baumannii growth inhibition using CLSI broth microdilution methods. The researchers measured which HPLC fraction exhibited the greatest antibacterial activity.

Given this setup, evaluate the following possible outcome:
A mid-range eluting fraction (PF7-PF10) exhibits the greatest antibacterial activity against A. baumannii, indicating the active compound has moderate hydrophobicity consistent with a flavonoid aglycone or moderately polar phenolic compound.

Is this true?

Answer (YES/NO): NO